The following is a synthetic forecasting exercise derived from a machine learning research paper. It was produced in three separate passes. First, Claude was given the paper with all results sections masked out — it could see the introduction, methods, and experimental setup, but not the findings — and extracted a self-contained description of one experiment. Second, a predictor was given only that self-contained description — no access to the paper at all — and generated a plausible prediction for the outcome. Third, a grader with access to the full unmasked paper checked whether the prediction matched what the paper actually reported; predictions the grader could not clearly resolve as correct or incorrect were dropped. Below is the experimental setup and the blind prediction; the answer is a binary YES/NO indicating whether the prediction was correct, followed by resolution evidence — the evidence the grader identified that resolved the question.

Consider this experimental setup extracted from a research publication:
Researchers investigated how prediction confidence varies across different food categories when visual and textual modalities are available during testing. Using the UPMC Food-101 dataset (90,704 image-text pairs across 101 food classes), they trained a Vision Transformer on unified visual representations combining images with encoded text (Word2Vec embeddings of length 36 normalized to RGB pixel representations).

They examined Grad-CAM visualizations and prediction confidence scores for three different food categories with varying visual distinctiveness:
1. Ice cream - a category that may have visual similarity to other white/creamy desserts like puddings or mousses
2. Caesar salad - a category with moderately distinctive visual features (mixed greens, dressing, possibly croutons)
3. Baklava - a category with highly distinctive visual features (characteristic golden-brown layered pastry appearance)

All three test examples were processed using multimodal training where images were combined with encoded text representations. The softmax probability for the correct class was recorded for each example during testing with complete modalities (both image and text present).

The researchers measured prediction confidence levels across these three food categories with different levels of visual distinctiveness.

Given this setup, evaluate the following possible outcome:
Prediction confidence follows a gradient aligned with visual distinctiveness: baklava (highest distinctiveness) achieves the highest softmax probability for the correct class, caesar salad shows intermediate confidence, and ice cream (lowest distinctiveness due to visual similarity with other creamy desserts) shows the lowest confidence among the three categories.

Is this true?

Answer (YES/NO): NO